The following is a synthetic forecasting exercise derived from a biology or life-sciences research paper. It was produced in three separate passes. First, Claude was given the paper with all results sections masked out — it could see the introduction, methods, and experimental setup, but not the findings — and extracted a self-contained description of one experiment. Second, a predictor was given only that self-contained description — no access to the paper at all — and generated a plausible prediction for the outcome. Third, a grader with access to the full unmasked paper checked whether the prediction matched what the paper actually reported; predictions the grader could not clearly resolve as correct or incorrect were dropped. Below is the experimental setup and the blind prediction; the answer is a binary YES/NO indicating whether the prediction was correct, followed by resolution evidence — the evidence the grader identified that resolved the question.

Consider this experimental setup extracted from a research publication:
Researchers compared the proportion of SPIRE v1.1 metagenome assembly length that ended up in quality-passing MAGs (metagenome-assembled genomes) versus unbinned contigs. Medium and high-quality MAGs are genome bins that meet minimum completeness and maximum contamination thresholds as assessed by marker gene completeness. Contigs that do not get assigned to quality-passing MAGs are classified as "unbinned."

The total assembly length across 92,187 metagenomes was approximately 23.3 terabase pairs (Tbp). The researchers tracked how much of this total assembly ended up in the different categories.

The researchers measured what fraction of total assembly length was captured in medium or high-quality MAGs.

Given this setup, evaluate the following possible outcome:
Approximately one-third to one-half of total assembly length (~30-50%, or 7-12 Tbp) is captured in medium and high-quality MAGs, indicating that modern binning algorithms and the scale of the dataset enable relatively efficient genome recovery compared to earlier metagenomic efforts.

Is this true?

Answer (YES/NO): NO